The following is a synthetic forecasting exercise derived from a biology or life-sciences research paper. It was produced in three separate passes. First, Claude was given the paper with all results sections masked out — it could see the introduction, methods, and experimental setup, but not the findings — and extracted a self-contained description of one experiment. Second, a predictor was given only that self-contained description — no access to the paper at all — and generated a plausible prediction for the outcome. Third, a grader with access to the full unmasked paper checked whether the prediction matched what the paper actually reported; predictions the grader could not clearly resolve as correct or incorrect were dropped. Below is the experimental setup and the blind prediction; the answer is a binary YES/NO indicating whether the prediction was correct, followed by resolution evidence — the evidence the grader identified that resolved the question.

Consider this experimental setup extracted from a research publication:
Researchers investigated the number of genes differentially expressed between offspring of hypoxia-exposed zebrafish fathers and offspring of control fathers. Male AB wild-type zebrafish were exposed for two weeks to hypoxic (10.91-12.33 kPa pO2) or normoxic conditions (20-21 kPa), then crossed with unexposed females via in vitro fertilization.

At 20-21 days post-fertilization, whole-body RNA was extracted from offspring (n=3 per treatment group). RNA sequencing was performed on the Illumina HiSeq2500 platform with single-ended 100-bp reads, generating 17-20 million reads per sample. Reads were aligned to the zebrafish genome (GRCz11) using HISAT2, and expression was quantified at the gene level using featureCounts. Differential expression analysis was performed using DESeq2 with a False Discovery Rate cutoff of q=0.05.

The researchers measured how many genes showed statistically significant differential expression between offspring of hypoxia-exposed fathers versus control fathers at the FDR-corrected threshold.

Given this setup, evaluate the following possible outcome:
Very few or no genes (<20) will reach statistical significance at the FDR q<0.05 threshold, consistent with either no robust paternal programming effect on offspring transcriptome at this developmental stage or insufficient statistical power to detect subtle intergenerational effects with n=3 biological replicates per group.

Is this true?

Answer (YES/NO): NO